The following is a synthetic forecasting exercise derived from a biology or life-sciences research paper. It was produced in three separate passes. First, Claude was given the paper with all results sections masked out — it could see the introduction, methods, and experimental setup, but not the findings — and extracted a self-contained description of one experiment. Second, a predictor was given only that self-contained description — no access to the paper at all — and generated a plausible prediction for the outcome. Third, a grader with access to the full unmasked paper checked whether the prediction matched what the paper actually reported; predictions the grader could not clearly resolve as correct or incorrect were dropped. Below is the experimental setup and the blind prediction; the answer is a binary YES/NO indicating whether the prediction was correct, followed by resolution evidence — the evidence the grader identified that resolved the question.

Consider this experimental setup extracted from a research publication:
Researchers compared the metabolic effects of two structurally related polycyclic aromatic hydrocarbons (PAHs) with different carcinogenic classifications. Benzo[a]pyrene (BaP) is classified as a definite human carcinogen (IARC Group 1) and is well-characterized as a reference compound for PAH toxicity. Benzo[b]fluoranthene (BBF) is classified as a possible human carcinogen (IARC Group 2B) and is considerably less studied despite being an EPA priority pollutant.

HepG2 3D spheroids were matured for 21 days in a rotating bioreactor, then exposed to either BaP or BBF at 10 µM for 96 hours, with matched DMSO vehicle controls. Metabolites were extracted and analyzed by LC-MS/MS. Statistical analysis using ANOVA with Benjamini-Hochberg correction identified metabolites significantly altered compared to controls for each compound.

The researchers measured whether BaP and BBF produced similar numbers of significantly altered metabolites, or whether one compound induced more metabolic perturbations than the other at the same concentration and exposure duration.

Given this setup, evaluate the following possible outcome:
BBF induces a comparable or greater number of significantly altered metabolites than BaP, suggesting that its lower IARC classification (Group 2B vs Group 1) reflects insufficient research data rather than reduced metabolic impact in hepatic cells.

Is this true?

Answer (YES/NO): YES